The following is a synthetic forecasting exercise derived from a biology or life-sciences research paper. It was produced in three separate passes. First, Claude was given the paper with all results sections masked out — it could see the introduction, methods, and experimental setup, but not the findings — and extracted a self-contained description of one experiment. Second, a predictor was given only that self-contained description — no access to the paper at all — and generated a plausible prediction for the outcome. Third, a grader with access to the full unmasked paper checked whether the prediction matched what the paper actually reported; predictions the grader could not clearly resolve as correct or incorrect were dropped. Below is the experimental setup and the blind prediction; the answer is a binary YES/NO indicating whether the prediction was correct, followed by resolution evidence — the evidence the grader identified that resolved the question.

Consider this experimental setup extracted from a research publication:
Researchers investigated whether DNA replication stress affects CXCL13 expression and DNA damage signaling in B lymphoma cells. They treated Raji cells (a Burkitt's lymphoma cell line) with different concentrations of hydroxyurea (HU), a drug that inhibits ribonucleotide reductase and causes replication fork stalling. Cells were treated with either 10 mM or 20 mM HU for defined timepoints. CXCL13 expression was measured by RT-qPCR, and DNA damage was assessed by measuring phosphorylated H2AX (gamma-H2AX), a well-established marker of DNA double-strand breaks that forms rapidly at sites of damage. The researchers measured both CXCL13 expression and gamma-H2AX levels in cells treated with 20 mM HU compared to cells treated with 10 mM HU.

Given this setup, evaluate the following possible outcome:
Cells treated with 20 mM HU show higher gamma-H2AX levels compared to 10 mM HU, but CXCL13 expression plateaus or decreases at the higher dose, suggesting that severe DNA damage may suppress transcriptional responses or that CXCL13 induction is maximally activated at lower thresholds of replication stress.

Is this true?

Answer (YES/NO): NO